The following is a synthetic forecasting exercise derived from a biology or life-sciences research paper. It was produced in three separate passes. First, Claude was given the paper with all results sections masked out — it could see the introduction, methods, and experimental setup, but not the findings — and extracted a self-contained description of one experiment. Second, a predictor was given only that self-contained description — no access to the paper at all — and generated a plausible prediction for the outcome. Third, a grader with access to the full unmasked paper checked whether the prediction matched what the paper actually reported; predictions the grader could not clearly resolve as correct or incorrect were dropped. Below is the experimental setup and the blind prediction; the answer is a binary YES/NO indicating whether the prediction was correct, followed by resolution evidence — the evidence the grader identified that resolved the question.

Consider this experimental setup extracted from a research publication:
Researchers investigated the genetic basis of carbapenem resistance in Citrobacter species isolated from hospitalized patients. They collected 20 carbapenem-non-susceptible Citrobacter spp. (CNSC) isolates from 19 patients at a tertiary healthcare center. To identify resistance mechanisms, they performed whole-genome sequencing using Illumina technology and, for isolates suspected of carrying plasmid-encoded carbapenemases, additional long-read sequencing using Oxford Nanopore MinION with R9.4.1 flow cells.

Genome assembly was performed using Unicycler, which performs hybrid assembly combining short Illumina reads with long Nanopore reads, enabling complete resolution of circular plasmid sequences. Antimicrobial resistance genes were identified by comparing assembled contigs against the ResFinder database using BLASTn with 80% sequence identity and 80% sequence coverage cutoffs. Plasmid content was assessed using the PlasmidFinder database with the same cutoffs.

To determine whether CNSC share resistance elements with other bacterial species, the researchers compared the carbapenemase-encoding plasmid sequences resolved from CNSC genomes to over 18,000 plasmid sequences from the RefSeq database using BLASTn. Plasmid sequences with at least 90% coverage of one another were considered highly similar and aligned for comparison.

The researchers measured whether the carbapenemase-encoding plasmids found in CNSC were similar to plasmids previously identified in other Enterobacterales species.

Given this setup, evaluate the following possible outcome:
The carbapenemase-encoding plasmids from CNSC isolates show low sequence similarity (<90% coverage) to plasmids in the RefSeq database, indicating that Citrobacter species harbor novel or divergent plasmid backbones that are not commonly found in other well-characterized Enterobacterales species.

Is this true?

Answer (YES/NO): NO